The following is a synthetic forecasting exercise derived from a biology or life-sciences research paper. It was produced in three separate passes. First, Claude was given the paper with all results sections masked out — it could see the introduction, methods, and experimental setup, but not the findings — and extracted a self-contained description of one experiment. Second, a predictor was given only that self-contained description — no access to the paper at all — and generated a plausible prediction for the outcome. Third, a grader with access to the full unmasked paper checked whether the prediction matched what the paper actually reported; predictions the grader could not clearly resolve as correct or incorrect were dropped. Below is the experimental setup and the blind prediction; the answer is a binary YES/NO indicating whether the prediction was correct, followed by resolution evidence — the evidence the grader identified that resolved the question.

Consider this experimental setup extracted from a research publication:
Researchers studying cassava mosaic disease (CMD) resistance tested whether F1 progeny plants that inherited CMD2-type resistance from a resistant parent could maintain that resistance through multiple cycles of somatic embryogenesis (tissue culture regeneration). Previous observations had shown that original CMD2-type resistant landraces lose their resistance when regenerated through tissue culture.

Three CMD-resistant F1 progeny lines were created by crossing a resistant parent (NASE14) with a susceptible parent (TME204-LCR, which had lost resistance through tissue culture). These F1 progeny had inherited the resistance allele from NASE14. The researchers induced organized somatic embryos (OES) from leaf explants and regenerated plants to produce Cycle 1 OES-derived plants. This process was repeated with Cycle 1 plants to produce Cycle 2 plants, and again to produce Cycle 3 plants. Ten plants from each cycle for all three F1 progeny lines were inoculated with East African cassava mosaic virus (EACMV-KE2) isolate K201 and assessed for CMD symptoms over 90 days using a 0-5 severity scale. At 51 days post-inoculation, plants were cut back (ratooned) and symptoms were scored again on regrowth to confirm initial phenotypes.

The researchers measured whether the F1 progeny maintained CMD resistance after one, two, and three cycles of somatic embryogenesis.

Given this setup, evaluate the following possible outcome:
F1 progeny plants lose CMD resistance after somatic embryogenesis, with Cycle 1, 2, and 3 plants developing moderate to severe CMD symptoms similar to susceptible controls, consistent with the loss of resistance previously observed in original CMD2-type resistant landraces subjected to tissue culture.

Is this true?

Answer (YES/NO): NO